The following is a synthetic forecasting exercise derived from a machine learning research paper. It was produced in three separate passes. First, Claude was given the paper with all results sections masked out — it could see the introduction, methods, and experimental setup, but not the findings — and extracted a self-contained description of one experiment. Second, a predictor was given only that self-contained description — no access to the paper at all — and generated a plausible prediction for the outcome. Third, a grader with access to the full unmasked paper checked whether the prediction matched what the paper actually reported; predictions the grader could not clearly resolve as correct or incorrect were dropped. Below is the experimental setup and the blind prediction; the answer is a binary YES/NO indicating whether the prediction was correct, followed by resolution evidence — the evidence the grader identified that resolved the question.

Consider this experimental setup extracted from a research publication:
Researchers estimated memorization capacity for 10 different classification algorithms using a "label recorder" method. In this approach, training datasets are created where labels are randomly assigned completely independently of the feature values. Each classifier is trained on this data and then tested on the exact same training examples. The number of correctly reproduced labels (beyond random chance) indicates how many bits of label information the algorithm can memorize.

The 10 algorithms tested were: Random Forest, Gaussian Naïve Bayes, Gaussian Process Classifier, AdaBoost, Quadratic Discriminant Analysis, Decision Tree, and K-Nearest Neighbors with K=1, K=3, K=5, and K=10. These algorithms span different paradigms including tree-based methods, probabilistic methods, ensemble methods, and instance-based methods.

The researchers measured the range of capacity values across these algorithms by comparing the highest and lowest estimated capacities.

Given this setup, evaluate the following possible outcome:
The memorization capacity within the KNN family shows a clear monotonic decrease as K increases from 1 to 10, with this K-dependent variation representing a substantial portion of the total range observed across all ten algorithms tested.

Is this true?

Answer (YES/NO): YES